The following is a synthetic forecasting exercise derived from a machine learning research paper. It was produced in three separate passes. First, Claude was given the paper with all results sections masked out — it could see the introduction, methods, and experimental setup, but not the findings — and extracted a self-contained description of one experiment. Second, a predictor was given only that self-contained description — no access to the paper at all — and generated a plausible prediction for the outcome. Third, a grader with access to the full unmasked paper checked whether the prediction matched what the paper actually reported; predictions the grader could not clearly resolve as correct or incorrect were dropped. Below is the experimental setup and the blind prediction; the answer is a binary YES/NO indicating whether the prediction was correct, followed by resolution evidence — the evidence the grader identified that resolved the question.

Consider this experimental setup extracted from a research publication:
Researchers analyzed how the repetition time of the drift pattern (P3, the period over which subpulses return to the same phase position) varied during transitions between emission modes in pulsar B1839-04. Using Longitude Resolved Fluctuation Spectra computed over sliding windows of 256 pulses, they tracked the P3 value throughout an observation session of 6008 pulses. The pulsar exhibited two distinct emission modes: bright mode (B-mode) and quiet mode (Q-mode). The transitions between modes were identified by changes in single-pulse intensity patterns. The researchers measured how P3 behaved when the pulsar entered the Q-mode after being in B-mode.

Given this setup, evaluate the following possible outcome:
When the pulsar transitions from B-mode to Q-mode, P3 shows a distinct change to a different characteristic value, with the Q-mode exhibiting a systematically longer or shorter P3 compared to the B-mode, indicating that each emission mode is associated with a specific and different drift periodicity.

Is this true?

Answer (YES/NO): NO